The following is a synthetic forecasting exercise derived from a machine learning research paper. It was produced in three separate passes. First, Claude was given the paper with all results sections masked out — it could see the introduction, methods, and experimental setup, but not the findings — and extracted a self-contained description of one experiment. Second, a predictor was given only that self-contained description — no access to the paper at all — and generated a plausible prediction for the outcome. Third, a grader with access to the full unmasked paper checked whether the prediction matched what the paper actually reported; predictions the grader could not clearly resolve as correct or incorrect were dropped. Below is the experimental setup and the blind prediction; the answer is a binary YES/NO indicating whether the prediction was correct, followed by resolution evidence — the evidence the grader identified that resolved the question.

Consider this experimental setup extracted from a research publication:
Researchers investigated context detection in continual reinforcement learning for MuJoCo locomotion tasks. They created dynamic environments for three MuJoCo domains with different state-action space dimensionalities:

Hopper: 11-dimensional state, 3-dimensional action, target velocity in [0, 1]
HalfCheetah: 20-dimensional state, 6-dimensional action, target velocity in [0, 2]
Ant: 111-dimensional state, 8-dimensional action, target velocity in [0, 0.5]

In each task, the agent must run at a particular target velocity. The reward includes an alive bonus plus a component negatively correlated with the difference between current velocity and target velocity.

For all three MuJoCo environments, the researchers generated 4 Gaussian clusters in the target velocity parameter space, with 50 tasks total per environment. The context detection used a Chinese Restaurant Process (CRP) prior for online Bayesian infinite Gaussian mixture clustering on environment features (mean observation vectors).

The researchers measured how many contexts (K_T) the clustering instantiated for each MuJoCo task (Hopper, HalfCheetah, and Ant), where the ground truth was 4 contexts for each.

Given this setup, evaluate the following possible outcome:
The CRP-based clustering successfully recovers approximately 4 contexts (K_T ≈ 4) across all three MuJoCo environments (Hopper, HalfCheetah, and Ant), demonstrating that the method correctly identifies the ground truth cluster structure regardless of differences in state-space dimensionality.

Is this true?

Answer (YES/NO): YES